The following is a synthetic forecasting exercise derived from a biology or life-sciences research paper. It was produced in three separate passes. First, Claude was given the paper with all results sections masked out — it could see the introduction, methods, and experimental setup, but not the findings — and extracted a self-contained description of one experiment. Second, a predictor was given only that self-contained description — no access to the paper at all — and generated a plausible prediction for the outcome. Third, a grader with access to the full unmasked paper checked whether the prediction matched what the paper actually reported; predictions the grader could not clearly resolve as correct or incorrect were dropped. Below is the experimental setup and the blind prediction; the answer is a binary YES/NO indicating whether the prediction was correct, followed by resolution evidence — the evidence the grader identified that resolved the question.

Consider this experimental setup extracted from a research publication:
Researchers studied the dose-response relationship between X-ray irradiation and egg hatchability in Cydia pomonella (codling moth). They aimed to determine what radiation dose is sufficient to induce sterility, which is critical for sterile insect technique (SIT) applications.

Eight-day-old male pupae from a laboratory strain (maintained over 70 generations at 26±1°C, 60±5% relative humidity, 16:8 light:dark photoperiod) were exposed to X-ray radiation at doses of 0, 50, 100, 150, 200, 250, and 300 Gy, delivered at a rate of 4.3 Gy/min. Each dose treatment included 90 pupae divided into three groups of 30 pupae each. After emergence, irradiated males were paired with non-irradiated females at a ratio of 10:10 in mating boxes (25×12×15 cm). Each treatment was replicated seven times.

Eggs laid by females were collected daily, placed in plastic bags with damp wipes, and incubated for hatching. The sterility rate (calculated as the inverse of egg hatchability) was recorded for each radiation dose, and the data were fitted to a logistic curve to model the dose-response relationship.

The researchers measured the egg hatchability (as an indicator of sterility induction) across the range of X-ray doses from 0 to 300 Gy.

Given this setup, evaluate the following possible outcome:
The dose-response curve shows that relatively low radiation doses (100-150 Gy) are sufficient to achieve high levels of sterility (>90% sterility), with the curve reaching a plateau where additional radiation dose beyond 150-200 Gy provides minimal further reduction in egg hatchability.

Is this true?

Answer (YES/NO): NO